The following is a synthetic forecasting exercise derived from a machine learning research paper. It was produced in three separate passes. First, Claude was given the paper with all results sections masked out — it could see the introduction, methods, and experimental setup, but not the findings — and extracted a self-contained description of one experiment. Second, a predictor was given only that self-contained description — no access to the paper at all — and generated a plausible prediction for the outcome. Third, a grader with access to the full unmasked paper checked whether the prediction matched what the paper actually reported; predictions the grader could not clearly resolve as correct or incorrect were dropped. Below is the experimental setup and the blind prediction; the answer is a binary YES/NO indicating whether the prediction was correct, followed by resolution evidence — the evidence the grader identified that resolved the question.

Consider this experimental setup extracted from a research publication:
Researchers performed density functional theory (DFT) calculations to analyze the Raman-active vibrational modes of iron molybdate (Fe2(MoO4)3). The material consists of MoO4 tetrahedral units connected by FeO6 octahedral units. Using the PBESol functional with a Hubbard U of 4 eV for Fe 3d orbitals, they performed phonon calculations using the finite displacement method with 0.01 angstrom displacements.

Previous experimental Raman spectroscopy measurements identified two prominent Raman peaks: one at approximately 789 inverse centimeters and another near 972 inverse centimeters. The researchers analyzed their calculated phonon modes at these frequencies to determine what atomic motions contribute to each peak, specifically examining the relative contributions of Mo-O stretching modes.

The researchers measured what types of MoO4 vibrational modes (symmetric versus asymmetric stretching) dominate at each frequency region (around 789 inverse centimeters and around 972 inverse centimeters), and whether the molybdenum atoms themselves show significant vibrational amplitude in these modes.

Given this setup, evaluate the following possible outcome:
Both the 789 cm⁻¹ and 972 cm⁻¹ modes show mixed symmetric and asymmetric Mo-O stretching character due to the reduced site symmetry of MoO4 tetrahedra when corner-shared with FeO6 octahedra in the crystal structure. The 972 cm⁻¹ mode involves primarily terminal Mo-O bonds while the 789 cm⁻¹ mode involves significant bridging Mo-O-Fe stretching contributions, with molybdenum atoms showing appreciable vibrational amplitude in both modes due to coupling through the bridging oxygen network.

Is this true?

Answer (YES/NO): NO